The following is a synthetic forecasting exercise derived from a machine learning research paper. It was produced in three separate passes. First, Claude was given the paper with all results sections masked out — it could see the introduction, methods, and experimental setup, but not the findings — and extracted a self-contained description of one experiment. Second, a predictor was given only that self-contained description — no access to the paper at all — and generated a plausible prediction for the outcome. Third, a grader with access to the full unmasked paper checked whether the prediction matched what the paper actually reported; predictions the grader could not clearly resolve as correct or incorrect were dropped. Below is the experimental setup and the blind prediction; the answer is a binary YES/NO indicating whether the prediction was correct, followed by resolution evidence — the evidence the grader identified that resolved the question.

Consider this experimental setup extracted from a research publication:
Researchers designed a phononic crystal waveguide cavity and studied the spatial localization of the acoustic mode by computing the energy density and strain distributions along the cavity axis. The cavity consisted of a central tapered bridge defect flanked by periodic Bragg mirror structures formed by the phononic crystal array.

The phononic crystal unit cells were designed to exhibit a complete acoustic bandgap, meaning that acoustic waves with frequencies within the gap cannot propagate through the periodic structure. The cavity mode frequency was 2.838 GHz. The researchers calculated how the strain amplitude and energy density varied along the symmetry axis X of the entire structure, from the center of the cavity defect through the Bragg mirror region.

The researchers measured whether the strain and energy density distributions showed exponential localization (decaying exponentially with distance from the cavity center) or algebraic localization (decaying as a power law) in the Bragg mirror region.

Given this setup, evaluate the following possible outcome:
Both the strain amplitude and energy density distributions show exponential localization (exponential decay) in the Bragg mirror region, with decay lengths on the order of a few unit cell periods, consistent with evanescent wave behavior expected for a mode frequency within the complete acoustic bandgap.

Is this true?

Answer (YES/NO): YES